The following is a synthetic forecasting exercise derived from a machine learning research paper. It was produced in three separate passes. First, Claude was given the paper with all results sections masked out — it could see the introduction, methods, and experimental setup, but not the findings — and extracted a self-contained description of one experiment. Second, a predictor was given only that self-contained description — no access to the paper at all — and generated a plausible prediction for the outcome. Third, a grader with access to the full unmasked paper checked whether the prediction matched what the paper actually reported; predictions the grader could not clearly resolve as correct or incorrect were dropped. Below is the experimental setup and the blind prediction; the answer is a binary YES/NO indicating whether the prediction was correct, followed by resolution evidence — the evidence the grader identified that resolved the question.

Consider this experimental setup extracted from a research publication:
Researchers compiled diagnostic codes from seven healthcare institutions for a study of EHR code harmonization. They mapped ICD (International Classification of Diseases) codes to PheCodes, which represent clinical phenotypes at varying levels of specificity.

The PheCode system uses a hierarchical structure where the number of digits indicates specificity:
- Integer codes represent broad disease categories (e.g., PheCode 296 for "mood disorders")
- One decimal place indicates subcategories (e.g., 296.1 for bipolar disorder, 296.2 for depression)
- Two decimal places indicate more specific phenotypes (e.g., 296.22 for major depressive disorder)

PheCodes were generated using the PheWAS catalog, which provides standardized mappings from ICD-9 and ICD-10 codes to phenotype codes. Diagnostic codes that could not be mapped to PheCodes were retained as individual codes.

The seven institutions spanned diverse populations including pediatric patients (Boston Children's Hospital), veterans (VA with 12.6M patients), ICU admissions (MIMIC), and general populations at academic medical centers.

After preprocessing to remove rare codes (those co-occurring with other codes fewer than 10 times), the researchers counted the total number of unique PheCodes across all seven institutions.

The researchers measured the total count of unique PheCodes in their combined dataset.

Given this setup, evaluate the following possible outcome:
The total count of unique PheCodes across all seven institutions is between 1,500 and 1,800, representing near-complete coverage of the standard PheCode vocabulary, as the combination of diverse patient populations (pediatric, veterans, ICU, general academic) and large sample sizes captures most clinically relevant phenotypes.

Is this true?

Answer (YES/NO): NO